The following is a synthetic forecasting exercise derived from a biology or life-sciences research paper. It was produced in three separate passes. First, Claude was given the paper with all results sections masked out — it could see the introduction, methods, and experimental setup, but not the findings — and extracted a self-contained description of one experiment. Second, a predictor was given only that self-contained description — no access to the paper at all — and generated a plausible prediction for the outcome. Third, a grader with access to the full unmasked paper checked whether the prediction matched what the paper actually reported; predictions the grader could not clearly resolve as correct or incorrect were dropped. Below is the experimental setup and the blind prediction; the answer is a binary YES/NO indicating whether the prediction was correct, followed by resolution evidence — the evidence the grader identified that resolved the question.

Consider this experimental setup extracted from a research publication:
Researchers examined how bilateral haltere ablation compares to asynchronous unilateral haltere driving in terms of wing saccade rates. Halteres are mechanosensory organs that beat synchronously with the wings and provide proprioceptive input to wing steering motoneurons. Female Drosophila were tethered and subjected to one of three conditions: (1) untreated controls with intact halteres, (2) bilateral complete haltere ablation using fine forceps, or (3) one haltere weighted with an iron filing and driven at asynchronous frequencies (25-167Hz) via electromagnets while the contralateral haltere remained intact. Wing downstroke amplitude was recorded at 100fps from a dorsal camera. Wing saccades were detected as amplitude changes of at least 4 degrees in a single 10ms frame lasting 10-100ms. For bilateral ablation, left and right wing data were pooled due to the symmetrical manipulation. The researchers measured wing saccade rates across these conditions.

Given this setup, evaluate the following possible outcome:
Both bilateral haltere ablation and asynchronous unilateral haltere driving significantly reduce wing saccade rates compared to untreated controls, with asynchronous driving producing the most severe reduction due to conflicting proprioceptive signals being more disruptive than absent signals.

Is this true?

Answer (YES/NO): NO